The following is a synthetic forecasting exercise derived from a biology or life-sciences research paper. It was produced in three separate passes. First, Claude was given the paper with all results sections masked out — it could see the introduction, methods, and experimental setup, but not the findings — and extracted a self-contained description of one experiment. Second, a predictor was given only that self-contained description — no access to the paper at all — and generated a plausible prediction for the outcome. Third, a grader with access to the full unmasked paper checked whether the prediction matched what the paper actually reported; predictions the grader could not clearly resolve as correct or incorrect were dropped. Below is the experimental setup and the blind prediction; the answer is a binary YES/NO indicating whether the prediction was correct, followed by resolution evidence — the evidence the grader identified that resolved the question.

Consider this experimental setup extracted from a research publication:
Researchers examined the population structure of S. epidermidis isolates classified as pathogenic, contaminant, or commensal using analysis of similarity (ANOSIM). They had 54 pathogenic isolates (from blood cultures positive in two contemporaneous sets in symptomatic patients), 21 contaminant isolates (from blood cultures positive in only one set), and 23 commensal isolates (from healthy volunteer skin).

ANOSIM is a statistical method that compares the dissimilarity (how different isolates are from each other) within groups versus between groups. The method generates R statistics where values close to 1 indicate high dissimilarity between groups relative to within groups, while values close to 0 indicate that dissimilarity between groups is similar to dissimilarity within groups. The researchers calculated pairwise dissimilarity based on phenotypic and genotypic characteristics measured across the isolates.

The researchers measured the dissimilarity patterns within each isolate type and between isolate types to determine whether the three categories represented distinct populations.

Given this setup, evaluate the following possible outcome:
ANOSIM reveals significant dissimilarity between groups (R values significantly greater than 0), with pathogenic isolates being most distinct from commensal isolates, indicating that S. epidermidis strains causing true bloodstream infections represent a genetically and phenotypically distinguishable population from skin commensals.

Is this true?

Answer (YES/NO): NO